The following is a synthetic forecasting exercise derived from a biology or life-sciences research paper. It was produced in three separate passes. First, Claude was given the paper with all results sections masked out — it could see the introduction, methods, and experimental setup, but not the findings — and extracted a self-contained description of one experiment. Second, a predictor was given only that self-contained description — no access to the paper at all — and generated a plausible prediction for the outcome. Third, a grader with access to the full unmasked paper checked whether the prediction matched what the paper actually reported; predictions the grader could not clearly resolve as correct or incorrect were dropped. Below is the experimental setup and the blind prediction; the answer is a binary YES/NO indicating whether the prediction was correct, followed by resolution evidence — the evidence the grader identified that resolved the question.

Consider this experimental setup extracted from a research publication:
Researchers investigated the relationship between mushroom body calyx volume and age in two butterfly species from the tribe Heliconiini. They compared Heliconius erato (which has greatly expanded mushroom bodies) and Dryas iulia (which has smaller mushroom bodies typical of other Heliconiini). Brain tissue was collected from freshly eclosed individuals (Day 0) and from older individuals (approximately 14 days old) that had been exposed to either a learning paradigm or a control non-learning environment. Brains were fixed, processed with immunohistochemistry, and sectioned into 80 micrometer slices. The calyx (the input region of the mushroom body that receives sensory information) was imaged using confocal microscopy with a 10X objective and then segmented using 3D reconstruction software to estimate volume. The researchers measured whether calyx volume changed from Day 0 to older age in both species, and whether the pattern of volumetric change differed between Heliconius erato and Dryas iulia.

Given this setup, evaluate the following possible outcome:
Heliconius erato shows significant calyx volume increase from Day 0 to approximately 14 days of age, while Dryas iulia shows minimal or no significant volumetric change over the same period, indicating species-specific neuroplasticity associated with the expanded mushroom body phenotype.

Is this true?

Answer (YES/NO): YES